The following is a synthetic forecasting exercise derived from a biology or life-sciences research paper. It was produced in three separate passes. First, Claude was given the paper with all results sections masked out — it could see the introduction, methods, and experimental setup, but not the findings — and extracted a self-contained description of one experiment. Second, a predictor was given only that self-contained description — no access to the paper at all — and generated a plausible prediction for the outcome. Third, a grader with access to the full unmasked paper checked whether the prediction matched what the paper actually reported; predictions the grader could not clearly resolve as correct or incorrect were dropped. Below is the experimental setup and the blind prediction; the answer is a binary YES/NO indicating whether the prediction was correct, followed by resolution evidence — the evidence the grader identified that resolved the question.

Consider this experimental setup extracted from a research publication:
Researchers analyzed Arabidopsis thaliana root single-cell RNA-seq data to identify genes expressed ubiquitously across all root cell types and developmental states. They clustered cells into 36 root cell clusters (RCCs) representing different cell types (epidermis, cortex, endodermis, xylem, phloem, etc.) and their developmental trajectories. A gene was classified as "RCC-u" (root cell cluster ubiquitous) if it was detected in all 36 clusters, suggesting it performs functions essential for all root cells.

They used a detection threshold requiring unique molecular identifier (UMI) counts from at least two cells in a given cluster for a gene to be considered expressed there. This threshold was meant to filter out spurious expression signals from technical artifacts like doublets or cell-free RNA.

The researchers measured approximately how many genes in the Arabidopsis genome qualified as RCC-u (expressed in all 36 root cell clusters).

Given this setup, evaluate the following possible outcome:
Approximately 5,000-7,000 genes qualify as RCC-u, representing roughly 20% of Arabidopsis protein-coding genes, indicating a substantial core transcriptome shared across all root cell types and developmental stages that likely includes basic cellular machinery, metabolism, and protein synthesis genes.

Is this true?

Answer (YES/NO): NO